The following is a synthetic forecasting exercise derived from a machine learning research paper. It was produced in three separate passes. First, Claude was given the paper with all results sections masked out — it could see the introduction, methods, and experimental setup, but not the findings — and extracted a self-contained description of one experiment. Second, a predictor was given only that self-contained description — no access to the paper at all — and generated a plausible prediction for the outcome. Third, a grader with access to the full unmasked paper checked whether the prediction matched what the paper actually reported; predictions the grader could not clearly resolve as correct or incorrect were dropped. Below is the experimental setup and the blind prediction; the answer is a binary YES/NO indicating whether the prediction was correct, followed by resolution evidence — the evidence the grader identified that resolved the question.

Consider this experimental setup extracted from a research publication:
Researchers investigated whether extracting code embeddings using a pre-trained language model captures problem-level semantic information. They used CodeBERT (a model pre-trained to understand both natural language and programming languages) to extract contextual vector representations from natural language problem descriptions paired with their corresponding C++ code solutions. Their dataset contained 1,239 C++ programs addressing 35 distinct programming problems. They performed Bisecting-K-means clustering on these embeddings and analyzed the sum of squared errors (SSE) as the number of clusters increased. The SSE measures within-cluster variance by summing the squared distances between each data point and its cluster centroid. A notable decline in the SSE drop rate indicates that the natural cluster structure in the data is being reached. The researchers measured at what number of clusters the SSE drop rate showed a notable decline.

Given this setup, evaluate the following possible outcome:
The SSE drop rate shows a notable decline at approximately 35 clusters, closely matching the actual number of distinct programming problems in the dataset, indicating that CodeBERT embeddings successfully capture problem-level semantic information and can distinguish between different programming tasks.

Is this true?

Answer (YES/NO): YES